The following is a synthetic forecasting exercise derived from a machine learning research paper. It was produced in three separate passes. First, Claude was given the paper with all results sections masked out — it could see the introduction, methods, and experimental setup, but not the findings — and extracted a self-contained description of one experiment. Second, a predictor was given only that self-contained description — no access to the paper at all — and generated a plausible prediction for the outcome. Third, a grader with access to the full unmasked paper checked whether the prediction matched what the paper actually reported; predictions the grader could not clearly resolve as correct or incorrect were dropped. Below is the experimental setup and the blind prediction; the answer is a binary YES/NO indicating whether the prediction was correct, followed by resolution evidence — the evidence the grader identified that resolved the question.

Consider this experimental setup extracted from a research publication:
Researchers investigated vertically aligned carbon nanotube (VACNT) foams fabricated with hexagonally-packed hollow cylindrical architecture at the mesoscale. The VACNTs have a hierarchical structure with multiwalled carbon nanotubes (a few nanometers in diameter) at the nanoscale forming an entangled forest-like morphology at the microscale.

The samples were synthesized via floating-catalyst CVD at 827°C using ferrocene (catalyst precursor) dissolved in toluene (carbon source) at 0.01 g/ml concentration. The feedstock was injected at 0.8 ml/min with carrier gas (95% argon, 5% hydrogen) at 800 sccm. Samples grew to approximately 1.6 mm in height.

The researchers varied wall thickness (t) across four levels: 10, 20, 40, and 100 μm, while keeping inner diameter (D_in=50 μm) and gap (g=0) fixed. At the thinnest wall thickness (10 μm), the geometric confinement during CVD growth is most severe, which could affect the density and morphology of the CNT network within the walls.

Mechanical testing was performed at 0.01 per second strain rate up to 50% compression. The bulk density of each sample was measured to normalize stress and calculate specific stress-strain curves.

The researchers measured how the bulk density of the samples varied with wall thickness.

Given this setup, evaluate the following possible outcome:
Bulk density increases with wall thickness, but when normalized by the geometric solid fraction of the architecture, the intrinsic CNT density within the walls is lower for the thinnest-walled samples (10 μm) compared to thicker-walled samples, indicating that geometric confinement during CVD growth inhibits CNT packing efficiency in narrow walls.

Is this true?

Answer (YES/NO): NO